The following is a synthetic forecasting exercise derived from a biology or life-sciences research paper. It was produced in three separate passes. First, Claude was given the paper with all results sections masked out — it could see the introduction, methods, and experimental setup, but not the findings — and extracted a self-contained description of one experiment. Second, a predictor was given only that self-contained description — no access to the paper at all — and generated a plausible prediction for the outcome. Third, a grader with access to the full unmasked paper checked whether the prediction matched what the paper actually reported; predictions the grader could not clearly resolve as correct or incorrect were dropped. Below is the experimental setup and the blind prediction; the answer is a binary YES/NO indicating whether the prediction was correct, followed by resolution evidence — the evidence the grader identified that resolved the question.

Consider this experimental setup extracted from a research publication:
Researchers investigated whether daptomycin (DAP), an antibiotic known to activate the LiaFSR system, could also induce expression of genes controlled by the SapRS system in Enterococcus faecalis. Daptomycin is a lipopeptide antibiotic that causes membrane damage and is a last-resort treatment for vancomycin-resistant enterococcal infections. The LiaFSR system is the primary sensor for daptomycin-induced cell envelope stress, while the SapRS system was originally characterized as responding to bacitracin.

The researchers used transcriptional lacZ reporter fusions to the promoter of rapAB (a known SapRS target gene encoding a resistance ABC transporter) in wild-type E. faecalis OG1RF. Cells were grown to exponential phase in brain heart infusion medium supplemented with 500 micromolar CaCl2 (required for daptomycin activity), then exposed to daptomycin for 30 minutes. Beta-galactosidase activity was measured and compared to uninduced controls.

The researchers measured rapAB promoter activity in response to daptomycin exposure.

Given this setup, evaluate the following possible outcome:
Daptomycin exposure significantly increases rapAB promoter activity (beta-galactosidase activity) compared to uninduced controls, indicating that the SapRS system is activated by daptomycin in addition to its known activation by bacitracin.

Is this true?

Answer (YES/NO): YES